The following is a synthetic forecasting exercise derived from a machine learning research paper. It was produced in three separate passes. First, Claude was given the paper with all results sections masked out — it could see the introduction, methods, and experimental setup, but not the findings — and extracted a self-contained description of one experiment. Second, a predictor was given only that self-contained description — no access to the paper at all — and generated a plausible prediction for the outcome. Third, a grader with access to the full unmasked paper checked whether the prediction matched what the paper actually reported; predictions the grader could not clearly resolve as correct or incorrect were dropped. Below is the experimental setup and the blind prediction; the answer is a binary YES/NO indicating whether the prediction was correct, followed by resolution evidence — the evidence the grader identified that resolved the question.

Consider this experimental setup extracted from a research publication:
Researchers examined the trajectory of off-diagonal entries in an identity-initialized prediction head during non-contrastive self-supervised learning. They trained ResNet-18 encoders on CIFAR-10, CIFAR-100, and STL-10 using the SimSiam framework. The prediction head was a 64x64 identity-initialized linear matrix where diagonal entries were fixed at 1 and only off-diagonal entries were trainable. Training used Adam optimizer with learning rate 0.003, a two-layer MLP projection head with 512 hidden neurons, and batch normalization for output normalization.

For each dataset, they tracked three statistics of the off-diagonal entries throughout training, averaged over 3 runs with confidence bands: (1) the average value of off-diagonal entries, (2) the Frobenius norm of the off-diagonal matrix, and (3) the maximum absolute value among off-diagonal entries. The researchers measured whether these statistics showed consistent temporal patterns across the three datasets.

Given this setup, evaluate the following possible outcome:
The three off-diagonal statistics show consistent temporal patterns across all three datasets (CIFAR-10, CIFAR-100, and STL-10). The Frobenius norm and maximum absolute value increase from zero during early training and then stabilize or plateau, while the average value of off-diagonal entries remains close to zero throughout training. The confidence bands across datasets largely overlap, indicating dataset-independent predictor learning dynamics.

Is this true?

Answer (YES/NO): NO